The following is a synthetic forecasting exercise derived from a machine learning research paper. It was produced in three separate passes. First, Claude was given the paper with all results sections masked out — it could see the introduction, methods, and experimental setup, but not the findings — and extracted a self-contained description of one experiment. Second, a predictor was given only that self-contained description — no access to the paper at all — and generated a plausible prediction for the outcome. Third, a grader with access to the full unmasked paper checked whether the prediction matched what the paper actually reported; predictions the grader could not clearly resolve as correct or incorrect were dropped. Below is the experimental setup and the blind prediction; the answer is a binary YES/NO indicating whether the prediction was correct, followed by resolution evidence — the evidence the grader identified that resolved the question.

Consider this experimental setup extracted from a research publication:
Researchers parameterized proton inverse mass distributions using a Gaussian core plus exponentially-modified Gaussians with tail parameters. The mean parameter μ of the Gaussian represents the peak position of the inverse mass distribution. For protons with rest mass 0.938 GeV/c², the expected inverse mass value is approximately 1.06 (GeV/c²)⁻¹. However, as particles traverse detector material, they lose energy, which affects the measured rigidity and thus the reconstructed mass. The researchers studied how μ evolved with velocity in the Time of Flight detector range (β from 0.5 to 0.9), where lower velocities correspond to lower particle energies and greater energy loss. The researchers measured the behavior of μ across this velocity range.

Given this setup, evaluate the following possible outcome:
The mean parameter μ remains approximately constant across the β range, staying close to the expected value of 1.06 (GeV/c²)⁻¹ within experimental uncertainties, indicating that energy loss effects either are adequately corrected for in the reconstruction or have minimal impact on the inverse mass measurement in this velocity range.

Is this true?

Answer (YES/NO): NO